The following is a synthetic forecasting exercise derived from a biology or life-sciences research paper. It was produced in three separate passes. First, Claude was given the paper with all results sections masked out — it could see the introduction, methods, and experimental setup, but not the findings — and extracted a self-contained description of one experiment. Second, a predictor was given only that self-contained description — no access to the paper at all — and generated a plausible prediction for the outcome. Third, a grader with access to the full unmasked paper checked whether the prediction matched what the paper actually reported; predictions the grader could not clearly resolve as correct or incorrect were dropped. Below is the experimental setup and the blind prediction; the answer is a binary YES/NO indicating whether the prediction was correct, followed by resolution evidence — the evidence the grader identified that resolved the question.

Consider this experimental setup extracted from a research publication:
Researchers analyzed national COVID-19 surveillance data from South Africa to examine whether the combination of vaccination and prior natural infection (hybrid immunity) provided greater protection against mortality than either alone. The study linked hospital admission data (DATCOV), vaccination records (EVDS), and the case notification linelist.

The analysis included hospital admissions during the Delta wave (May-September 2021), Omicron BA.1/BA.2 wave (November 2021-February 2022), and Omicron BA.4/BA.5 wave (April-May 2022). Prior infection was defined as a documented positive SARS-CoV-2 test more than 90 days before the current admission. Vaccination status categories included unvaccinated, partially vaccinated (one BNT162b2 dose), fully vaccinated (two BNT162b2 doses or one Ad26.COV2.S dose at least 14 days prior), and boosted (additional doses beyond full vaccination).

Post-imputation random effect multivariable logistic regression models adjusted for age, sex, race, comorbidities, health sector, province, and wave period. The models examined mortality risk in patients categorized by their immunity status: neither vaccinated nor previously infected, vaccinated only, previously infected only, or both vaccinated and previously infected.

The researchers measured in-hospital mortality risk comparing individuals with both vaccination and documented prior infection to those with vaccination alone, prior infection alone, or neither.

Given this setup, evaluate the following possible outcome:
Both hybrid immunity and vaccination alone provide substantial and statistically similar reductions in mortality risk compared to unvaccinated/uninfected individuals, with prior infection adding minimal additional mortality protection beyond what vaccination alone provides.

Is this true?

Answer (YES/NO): NO